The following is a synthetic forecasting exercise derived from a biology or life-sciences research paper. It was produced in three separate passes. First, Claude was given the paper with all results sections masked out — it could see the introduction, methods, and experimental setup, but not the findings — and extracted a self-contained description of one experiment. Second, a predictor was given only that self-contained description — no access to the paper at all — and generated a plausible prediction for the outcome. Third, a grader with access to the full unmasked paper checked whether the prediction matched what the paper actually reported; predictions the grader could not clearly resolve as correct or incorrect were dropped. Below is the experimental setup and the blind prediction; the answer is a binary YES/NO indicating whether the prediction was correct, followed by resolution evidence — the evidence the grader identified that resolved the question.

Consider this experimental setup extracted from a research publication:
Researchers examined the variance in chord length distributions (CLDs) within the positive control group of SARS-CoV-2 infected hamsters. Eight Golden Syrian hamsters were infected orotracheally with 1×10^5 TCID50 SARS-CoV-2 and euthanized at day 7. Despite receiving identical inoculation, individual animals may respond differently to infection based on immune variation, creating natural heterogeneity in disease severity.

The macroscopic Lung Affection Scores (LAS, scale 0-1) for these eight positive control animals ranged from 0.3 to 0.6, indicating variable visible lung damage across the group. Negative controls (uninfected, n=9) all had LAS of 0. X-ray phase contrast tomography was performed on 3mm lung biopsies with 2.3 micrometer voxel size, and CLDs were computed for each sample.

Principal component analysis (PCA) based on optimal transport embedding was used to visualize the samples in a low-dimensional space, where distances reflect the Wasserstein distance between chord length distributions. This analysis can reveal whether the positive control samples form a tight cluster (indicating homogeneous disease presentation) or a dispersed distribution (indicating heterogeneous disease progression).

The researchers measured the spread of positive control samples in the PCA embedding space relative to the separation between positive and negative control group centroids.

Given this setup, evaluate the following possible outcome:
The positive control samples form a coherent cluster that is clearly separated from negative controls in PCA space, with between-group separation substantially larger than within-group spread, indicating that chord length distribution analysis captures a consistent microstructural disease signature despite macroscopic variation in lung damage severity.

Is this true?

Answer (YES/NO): YES